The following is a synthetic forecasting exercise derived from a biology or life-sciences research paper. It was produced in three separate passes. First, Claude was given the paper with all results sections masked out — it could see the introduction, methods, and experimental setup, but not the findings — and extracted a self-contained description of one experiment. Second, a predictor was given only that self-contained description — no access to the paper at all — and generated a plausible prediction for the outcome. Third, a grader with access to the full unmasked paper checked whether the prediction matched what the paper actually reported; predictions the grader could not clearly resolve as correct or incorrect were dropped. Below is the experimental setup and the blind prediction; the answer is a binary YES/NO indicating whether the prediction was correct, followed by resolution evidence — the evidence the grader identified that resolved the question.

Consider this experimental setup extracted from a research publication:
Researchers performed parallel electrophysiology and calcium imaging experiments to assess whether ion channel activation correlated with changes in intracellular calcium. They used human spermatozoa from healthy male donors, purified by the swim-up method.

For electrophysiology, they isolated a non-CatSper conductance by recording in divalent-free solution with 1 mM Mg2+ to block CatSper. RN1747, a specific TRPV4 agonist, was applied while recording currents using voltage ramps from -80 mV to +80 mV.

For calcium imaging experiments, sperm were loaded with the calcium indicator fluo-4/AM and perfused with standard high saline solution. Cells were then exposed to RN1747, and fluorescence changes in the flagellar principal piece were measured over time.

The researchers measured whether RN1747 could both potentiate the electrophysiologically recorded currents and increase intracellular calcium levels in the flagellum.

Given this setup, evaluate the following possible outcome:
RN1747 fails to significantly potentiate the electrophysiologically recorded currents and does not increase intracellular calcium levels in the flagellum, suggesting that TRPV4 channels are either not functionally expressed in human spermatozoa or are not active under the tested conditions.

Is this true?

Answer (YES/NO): NO